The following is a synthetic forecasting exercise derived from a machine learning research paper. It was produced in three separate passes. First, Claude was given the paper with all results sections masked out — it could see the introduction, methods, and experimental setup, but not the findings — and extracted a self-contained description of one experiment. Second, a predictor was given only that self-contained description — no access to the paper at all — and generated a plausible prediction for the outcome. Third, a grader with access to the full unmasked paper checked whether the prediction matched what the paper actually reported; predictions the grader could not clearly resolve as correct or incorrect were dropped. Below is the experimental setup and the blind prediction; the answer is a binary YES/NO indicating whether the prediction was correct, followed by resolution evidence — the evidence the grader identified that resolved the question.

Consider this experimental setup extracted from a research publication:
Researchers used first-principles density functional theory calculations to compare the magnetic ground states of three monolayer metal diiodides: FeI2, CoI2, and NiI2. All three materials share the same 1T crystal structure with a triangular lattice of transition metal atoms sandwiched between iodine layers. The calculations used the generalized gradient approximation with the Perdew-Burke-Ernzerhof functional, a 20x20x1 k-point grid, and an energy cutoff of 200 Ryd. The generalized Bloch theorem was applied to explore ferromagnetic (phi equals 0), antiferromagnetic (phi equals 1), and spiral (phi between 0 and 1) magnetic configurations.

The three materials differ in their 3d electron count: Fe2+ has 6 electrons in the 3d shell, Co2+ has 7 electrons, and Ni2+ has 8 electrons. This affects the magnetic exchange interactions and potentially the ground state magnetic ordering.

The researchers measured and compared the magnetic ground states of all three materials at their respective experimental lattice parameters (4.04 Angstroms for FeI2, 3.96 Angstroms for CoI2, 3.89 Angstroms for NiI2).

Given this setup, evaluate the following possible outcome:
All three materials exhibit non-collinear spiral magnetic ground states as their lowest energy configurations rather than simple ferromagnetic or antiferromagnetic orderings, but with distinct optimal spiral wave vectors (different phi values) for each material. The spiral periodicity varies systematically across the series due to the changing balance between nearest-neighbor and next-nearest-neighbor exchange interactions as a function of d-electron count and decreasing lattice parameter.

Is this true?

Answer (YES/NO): NO